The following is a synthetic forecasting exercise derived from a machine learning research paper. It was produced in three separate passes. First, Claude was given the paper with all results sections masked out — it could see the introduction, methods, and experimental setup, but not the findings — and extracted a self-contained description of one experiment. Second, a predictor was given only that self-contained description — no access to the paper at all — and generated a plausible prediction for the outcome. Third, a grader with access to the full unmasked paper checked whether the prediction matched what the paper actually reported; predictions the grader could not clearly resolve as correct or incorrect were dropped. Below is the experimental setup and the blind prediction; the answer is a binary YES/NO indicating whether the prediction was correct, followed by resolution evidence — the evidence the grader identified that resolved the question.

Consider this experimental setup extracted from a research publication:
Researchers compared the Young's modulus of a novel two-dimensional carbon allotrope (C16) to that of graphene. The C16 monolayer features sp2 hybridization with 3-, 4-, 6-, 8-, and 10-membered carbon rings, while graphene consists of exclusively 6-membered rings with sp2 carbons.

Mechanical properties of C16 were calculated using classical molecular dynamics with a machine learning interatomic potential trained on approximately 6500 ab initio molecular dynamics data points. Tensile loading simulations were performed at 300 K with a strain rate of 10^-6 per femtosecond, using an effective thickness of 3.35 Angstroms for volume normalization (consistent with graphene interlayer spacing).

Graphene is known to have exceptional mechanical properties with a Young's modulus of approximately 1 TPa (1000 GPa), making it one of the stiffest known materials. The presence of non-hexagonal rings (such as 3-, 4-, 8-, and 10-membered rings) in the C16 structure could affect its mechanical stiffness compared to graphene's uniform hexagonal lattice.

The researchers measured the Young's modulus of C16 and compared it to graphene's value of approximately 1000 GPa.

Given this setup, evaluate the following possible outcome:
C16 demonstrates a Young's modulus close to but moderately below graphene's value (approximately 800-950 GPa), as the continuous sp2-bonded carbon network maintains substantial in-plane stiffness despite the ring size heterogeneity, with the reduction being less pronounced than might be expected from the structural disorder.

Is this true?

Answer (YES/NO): NO